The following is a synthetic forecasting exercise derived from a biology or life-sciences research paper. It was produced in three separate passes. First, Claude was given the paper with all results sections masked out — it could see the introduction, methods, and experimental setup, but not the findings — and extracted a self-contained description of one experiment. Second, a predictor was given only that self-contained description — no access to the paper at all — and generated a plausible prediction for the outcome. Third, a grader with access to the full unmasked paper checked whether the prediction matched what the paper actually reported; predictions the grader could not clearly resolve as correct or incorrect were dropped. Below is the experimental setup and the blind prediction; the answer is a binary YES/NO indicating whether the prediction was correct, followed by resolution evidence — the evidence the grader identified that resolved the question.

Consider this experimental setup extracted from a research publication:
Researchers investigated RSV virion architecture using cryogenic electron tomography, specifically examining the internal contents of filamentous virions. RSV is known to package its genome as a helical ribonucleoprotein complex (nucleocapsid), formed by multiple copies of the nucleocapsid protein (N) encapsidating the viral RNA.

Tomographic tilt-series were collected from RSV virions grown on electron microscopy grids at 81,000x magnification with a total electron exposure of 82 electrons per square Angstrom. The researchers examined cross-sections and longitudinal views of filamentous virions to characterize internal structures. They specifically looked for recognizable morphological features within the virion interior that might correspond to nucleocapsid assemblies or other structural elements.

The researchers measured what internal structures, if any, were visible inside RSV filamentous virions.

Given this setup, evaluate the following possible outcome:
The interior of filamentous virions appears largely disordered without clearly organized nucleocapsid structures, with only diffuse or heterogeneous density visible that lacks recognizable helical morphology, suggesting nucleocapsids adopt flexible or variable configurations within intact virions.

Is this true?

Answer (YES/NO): NO